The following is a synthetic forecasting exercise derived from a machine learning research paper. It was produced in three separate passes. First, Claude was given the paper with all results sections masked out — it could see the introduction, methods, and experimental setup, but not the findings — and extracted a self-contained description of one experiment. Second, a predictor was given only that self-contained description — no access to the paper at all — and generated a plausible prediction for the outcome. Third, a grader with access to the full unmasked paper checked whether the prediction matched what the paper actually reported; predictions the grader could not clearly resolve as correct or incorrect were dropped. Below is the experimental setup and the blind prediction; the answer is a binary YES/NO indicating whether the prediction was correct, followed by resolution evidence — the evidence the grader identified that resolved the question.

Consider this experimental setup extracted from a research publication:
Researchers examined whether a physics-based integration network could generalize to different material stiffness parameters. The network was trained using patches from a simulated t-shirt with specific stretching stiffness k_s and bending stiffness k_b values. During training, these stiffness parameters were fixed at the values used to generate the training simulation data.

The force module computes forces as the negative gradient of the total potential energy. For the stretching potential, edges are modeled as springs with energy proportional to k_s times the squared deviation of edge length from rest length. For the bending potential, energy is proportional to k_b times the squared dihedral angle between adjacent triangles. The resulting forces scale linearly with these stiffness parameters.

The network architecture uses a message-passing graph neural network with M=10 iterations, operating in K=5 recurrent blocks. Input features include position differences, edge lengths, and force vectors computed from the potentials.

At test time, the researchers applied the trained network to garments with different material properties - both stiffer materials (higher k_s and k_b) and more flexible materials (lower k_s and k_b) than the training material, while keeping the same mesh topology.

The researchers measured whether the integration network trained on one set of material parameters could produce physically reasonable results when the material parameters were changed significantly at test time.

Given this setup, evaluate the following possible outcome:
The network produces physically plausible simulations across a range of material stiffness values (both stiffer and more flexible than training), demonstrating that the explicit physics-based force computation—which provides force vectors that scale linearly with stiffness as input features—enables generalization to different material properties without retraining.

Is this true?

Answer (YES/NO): YES